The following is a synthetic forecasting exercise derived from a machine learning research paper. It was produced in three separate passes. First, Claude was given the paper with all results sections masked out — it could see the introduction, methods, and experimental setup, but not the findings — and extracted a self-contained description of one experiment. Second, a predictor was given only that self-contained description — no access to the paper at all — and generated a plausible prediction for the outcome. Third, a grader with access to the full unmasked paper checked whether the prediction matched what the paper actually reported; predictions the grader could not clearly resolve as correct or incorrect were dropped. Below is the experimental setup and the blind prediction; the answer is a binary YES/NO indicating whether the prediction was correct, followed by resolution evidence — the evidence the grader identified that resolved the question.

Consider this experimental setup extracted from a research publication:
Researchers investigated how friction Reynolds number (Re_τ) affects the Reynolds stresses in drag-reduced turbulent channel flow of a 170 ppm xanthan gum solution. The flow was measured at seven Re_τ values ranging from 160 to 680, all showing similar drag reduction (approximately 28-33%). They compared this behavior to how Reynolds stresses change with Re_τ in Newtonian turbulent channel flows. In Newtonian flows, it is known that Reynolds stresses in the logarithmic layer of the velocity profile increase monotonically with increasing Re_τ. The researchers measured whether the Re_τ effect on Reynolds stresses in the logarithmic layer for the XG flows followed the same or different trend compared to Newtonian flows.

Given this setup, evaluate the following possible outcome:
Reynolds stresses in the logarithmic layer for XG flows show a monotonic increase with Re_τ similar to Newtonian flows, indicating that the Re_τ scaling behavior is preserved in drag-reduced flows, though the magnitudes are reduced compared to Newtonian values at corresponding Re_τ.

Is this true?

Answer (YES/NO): NO